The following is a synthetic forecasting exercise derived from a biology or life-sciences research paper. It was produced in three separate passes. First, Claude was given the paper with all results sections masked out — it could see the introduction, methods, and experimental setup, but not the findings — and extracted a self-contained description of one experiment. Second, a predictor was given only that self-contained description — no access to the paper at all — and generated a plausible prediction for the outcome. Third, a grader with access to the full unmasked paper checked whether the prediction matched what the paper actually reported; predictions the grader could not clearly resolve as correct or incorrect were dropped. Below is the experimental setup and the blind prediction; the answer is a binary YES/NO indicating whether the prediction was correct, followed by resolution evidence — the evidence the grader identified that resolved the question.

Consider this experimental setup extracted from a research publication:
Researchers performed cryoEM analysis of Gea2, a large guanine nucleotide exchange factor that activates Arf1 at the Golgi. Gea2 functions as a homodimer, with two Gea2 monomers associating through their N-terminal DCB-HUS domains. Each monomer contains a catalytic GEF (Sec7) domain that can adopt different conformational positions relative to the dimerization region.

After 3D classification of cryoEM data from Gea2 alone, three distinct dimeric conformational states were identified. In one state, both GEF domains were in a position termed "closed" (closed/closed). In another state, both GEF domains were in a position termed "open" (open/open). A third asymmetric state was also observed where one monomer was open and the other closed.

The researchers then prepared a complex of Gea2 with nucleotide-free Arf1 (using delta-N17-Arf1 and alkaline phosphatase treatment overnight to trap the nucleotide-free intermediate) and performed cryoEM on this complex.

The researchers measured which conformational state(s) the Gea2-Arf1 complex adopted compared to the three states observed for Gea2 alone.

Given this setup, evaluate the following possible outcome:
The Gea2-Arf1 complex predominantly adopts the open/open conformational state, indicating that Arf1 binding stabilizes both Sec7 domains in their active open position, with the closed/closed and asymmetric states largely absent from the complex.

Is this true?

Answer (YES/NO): YES